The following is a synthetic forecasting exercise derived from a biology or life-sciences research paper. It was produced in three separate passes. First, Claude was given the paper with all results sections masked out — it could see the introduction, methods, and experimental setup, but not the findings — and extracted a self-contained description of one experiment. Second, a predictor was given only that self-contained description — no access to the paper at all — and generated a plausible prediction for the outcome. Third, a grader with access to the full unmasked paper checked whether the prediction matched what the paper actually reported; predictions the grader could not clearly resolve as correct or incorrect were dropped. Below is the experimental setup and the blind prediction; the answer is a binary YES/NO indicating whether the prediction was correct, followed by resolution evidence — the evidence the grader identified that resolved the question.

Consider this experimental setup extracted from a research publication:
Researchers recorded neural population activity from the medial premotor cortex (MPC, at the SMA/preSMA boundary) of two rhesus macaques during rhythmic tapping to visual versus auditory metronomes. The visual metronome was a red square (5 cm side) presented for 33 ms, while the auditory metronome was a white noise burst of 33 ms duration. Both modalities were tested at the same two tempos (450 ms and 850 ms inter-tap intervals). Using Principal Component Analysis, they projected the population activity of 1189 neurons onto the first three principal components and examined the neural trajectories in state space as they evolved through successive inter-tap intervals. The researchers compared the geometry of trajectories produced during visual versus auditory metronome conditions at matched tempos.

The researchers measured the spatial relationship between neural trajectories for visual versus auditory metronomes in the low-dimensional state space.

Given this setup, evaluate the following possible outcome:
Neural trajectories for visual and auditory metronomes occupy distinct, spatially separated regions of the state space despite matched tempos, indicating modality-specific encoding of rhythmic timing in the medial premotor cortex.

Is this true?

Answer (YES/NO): YES